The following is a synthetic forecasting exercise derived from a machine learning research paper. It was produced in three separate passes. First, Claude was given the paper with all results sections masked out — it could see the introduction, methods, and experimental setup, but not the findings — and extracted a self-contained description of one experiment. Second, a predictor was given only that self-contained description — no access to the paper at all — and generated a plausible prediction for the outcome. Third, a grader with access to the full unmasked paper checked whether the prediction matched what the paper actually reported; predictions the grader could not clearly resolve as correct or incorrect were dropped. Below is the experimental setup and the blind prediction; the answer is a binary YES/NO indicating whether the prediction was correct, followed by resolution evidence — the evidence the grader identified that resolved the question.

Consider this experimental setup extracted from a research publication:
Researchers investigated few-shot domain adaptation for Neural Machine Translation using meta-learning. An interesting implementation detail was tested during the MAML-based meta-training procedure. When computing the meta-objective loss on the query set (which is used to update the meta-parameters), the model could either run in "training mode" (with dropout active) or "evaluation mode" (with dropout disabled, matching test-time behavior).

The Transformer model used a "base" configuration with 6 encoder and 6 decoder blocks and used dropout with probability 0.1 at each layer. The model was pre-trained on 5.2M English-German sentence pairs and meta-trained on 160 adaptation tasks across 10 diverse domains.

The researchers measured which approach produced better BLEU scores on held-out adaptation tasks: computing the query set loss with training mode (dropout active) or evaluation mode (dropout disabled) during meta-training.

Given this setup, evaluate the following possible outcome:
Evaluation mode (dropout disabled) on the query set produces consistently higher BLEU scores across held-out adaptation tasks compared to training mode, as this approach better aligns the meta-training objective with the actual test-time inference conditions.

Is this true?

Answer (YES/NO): YES